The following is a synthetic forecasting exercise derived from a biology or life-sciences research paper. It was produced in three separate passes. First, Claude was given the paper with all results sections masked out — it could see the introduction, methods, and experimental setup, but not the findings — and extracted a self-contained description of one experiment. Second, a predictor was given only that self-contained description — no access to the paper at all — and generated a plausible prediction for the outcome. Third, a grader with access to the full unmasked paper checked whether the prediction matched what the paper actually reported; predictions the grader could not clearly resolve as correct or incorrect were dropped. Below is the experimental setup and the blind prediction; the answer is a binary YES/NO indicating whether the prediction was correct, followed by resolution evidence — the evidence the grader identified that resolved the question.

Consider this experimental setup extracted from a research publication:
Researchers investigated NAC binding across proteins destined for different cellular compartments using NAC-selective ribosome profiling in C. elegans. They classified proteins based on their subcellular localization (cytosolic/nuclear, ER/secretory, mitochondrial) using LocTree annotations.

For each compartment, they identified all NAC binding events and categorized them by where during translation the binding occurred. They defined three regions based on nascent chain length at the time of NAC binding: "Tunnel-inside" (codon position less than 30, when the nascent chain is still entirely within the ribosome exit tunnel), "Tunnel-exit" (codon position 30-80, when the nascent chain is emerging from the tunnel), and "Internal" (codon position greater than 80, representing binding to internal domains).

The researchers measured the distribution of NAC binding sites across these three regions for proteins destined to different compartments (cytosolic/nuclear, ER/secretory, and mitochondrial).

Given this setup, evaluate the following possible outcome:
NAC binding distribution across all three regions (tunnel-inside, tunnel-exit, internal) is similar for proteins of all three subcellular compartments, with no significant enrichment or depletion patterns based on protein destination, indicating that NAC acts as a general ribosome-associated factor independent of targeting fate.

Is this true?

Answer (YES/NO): NO